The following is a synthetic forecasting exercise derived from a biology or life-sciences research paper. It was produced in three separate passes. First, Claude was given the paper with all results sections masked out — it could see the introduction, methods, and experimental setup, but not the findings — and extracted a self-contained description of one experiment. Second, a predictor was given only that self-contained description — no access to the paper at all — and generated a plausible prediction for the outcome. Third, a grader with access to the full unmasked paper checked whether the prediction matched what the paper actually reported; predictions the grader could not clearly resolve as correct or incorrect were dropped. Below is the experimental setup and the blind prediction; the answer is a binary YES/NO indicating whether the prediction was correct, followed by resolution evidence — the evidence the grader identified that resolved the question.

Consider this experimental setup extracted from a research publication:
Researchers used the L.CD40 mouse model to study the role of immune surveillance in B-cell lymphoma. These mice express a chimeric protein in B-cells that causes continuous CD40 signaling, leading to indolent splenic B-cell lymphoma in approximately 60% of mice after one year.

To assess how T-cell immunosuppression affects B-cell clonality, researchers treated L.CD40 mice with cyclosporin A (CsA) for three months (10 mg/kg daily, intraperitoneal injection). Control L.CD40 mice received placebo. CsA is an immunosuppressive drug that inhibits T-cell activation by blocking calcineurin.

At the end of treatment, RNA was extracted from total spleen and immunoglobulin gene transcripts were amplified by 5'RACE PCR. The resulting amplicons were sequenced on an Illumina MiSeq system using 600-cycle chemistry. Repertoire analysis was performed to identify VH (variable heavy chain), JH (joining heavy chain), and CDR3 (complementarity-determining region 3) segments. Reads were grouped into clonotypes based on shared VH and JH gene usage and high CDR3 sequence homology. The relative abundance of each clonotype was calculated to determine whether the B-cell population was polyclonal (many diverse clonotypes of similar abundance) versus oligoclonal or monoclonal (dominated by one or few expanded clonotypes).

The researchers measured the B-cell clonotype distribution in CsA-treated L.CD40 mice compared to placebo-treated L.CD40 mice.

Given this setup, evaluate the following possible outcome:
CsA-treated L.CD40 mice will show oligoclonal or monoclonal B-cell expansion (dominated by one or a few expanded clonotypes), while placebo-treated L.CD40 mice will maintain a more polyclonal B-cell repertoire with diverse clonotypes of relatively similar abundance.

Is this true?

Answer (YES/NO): NO